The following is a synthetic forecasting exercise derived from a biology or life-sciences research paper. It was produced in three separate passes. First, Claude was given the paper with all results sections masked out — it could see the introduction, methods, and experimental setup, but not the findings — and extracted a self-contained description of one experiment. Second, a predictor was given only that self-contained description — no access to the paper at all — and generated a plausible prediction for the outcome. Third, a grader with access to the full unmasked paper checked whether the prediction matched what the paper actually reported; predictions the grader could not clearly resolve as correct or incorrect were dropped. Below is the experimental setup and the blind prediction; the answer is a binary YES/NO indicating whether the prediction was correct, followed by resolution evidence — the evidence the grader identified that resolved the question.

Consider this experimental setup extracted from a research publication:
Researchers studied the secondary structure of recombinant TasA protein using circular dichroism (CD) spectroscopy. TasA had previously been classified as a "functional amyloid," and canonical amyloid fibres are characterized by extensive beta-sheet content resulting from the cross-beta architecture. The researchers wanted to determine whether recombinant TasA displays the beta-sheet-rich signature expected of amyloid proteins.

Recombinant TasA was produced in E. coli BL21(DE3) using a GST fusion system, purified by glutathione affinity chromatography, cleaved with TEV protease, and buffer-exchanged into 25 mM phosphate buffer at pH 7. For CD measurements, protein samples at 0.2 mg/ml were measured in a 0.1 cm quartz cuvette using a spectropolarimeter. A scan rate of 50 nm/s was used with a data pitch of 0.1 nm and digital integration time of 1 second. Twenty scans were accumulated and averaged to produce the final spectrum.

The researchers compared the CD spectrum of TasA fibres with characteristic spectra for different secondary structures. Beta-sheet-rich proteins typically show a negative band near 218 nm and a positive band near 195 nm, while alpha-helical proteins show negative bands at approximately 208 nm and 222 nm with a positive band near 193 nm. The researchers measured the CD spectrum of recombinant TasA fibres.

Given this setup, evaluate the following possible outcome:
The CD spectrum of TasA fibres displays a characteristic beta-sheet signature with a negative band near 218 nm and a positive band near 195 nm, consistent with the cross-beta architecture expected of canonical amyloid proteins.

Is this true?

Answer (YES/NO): NO